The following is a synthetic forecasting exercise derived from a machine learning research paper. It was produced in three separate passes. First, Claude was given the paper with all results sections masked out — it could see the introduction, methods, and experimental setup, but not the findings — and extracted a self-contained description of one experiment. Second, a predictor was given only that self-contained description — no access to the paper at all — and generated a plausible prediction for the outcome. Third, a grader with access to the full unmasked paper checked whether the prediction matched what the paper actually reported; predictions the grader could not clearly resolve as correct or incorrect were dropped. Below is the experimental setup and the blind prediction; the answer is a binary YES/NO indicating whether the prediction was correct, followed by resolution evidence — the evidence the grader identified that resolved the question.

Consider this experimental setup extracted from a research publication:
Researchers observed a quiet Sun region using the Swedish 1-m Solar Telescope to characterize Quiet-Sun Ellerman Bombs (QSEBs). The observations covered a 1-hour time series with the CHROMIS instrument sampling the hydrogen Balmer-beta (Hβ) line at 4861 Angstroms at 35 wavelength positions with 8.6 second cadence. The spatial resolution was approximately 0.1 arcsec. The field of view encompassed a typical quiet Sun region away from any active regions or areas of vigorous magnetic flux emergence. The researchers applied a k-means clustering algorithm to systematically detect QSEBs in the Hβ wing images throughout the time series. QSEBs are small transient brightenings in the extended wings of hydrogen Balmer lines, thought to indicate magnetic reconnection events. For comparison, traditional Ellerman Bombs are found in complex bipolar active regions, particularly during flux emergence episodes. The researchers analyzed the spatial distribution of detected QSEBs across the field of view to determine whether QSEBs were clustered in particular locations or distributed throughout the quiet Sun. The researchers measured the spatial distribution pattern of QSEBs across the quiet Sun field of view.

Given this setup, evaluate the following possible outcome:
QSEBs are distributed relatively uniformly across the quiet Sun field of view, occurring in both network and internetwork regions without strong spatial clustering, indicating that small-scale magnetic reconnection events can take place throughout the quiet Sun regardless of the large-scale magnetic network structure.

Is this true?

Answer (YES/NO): YES